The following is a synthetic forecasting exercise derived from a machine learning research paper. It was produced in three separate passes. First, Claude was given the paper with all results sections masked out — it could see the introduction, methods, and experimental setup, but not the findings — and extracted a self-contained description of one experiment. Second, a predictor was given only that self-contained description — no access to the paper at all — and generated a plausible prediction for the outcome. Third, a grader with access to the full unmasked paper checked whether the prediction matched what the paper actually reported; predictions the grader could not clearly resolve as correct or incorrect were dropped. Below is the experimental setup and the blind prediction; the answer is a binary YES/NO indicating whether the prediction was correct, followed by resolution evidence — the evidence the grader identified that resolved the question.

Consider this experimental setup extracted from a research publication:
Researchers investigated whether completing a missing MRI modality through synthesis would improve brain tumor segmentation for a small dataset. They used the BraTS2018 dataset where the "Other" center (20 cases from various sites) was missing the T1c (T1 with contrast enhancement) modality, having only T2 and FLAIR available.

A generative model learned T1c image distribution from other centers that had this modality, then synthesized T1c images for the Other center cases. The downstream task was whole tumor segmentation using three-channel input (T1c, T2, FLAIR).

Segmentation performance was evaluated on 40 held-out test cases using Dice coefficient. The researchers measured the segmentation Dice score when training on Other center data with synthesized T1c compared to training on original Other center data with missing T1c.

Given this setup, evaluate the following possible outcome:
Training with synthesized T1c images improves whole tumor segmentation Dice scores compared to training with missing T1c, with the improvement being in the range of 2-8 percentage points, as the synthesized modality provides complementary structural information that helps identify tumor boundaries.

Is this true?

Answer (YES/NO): NO